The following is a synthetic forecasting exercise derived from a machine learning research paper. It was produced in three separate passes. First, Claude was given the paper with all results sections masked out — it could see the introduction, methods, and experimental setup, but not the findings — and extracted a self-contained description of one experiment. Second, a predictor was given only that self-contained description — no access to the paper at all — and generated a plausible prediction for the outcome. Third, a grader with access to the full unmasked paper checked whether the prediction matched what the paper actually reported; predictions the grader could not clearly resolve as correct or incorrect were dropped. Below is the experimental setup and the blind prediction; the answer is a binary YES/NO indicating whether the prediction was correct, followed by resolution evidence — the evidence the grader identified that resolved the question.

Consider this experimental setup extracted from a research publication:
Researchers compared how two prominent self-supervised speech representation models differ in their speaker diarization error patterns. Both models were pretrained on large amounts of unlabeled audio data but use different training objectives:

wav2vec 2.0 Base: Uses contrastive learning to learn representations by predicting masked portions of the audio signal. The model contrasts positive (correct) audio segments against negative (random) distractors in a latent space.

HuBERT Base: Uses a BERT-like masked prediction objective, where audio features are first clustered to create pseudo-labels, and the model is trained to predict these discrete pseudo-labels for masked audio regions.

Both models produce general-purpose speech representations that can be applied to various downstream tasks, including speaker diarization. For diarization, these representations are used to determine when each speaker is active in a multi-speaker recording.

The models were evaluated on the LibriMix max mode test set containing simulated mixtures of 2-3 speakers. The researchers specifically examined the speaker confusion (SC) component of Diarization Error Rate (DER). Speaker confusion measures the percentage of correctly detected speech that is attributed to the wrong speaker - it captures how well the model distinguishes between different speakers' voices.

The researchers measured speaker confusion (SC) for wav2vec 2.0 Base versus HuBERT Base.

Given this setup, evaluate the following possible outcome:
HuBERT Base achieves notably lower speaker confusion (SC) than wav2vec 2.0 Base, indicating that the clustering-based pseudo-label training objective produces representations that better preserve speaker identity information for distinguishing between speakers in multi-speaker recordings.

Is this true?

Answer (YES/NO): YES